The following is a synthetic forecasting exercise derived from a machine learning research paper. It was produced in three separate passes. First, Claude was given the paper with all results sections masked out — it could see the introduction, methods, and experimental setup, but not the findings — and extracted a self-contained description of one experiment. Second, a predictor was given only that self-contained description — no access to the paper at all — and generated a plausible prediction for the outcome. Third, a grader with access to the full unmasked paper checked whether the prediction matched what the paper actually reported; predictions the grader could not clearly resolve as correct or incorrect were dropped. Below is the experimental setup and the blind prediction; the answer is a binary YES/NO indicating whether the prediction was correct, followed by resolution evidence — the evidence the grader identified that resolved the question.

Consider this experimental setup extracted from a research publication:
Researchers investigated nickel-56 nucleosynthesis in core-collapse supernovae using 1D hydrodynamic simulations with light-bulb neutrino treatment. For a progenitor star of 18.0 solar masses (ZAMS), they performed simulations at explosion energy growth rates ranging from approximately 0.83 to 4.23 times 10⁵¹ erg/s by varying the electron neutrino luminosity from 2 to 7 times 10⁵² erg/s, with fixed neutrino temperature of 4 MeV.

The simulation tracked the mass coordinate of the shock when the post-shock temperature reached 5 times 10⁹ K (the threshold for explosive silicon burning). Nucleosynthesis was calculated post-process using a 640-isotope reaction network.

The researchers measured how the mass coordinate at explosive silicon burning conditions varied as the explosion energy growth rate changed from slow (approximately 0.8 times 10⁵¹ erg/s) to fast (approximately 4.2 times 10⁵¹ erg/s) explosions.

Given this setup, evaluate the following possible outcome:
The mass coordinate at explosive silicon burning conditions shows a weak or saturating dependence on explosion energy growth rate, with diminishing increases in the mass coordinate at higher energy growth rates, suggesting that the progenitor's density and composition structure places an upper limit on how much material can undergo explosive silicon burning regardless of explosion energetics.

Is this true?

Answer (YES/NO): NO